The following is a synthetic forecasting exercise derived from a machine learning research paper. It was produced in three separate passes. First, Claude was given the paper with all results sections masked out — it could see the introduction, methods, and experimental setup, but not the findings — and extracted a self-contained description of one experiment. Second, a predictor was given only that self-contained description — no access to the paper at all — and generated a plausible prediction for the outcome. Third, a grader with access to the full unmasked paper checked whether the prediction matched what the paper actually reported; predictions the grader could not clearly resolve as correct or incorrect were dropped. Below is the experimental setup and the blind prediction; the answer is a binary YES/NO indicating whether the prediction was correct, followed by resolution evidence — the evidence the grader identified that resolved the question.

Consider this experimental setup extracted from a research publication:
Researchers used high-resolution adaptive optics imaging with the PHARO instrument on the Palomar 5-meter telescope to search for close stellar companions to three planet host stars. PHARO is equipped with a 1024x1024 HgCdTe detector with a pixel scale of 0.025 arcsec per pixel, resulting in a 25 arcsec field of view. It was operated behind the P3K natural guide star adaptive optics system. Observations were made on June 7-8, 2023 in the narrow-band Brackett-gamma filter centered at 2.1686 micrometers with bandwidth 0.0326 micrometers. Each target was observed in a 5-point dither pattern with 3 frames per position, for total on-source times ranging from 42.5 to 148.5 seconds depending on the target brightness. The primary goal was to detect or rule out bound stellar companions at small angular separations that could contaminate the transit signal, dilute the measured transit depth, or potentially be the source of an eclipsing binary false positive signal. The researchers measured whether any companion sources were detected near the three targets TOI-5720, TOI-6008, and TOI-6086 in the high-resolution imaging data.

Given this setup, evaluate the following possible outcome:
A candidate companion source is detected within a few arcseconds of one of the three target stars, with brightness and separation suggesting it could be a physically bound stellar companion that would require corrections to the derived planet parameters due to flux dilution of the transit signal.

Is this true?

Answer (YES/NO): NO